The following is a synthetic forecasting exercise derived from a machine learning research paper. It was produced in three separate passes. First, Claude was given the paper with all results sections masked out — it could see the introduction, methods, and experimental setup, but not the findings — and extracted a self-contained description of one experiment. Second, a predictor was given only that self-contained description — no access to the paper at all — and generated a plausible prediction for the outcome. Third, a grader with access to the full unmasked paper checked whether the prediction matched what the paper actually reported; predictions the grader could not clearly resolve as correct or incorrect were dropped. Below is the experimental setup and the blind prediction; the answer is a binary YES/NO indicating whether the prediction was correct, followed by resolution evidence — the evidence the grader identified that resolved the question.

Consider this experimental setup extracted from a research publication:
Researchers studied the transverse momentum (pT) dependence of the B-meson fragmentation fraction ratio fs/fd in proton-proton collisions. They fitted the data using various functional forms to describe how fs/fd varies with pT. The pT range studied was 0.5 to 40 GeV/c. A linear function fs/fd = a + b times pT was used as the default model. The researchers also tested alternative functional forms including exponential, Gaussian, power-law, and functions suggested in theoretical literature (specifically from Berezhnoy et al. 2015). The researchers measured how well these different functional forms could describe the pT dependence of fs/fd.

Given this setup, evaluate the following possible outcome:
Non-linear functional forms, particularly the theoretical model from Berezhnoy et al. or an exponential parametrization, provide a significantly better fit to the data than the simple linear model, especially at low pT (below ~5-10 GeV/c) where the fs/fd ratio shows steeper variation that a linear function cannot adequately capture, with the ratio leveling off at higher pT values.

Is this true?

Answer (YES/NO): NO